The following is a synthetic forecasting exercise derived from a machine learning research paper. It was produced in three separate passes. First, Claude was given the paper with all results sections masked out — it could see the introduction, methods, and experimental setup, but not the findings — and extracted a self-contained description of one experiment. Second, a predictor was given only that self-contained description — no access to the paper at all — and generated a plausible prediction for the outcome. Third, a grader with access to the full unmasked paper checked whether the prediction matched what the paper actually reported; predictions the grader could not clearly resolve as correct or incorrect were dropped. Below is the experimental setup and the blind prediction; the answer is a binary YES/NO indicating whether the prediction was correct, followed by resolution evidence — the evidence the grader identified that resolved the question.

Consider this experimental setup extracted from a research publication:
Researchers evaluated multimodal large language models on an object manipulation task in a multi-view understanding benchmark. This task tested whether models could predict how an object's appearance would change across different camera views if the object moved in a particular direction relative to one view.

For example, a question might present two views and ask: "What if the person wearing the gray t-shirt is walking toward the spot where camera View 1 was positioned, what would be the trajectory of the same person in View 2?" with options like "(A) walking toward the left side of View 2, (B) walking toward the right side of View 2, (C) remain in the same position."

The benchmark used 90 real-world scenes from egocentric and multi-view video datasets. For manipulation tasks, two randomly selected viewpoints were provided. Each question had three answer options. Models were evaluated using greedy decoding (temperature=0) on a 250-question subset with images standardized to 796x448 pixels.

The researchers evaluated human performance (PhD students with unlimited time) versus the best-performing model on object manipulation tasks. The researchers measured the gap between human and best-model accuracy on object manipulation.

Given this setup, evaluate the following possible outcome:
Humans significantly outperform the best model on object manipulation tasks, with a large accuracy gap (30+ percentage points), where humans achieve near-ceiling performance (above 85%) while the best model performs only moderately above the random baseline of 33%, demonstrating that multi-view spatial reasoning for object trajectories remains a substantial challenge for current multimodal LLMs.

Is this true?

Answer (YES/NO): NO